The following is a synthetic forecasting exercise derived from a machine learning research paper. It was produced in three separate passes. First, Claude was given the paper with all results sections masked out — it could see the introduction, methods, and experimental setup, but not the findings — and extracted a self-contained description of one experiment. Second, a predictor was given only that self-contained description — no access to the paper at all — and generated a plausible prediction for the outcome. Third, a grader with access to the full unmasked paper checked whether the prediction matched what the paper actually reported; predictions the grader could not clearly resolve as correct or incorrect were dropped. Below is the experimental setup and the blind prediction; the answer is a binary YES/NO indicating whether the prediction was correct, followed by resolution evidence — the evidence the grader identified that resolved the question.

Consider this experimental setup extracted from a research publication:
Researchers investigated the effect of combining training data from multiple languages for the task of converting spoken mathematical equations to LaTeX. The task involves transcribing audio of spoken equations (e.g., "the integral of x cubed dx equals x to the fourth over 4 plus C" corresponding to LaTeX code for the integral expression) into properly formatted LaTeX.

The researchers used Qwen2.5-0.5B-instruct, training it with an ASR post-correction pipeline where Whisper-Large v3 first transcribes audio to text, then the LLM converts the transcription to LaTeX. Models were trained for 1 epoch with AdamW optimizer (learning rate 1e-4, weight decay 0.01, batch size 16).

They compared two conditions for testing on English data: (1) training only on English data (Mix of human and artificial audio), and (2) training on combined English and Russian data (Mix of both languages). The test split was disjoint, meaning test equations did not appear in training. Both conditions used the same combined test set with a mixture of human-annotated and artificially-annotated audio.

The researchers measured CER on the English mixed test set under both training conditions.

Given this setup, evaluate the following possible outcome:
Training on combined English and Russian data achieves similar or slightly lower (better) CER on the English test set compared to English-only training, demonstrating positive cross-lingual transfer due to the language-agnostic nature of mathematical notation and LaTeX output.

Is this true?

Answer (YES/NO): NO